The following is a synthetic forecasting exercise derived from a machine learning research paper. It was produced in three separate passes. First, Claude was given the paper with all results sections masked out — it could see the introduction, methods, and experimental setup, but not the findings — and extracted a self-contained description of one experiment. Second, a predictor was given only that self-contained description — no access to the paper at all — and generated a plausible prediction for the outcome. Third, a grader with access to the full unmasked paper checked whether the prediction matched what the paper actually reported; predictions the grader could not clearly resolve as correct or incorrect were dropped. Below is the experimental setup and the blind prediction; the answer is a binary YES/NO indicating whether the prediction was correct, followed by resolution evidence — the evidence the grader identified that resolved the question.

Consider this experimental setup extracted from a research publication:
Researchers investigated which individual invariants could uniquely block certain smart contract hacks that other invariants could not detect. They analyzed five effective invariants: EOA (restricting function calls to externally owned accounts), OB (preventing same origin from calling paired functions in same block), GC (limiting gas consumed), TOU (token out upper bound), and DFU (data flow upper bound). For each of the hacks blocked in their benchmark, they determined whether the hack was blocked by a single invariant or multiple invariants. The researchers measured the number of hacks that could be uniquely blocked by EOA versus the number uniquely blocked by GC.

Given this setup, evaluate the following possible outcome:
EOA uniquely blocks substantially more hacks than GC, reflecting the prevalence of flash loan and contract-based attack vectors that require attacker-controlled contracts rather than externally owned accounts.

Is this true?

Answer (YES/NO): NO